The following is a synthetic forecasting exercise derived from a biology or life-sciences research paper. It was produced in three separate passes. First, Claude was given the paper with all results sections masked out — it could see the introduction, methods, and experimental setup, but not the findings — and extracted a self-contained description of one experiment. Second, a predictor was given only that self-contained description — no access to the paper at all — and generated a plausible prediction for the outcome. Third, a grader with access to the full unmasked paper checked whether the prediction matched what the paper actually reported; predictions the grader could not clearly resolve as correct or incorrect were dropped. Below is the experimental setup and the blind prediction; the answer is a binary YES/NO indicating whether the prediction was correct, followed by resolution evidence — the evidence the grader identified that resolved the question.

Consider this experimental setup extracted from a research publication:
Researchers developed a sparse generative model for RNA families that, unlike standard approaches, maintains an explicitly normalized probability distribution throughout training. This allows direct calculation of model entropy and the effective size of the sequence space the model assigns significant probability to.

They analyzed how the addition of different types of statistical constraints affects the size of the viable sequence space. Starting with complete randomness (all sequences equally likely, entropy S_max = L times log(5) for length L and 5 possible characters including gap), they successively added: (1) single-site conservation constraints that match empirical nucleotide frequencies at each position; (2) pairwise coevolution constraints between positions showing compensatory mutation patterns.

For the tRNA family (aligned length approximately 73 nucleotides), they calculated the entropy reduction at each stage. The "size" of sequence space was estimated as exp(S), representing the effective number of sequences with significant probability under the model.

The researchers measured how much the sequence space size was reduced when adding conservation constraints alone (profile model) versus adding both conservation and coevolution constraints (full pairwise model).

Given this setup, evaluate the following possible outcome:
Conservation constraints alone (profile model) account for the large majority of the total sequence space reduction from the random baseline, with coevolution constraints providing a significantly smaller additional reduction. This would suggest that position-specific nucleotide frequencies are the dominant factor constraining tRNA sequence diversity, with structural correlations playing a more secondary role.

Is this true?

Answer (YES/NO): NO